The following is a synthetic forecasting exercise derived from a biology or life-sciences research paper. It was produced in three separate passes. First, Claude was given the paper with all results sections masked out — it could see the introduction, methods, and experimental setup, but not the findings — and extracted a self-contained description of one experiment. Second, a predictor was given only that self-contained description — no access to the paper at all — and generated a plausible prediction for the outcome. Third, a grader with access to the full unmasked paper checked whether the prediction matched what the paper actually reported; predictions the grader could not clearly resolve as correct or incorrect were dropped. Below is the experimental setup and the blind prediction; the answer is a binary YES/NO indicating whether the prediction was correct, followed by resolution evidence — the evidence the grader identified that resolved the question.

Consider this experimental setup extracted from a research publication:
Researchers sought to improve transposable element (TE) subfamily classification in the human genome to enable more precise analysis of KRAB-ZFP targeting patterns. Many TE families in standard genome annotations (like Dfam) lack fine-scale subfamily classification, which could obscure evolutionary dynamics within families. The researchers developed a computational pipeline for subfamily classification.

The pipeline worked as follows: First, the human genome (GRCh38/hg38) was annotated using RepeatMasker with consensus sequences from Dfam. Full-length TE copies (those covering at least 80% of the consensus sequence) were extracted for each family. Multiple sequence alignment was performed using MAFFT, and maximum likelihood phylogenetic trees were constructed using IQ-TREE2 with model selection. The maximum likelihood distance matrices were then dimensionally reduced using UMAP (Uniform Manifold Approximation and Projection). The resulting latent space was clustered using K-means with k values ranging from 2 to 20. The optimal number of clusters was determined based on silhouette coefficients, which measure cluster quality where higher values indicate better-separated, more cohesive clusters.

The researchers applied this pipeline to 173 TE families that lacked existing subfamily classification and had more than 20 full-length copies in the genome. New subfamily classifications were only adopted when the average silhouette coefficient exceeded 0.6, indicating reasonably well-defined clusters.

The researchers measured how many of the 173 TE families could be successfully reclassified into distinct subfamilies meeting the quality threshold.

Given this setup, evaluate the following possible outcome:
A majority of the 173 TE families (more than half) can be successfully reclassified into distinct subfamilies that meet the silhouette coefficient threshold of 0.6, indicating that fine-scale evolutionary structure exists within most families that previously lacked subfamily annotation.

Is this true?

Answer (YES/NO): NO